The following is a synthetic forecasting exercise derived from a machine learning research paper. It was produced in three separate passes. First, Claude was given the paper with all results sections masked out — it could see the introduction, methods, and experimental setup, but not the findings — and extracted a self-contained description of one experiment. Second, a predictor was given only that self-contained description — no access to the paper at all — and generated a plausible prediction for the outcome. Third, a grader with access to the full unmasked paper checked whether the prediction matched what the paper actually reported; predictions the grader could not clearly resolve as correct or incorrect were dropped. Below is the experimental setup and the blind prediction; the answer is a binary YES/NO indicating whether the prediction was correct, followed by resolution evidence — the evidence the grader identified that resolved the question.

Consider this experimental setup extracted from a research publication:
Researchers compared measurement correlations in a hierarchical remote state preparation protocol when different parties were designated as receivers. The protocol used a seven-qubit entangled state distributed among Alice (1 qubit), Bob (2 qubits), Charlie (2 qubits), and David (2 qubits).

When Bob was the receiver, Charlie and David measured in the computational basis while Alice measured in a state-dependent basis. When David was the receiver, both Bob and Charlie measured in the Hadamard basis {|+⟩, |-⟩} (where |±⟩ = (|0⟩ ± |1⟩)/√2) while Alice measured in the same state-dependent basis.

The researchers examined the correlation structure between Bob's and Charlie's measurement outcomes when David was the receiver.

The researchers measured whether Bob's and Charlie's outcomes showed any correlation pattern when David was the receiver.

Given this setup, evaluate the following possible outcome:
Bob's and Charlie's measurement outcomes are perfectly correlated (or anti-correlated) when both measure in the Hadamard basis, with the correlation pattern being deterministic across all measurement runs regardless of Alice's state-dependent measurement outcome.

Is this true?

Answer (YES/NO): NO